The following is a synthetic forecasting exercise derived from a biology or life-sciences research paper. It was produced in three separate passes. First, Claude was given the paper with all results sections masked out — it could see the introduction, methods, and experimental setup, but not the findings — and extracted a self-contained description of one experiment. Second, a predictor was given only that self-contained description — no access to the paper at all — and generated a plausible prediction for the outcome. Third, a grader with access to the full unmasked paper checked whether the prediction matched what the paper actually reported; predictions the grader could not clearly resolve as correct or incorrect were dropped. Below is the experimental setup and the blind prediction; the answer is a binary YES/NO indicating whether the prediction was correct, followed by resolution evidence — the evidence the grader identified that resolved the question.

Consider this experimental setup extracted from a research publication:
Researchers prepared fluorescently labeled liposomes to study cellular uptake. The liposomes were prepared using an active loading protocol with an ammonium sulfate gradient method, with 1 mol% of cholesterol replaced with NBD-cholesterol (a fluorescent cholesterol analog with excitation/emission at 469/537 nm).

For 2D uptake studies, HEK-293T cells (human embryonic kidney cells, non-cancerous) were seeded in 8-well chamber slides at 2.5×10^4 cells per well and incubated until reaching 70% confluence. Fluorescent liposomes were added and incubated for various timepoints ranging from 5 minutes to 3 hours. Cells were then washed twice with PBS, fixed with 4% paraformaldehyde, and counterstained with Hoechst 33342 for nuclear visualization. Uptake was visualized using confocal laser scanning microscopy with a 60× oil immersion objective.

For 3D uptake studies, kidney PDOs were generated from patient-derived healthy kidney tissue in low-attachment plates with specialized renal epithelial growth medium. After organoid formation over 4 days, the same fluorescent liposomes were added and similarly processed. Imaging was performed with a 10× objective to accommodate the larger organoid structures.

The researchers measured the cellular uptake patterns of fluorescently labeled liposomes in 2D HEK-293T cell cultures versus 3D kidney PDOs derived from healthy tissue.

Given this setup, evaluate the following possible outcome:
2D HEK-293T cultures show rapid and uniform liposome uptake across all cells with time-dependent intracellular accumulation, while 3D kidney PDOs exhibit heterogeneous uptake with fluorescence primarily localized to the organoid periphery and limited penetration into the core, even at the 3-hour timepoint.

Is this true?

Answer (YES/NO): NO